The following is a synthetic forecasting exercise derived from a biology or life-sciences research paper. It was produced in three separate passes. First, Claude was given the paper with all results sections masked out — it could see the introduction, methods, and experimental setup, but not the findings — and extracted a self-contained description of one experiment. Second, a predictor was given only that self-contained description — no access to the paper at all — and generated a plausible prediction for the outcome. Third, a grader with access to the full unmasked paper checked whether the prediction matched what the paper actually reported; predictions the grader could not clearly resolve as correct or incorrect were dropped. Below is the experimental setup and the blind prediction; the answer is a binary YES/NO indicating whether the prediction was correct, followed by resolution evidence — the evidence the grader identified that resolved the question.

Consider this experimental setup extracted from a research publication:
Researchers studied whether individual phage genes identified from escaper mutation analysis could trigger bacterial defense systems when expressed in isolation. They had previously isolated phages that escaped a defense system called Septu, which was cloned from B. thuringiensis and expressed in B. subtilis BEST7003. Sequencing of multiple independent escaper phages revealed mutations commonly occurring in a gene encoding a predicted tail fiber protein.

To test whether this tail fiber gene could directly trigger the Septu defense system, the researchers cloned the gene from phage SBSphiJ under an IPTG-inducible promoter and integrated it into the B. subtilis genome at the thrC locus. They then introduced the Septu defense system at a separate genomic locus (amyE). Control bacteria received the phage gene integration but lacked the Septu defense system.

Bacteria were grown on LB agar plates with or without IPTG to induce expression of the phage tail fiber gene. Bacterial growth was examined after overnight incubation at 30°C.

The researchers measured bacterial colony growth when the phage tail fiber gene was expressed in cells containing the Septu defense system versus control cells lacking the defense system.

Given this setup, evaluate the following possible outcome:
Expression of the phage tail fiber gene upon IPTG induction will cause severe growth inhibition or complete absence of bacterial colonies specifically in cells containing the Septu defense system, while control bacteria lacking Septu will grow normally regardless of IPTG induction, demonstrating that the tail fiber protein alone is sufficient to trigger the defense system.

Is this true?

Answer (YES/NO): NO